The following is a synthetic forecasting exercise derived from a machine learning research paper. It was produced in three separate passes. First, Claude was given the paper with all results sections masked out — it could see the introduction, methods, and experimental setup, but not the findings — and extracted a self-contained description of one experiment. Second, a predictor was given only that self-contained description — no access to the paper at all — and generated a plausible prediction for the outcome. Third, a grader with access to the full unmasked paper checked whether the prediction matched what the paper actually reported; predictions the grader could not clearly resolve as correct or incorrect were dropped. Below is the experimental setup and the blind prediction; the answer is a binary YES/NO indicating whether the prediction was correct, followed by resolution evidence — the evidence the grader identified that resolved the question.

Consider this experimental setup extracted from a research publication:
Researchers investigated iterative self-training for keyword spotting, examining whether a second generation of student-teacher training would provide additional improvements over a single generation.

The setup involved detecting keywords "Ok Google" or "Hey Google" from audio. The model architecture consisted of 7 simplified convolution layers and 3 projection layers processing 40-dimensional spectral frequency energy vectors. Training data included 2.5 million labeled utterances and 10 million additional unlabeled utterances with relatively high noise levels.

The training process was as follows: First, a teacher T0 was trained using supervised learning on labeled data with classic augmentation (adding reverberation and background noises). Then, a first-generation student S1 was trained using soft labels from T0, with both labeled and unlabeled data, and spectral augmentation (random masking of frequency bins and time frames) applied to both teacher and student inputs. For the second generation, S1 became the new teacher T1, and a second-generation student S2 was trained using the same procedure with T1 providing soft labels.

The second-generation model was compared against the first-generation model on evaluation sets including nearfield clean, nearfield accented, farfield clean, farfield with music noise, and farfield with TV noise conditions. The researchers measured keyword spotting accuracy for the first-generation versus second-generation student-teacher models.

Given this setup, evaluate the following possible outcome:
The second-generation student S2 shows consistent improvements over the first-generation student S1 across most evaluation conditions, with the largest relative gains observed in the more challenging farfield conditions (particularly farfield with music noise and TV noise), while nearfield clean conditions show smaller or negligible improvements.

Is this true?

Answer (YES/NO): NO